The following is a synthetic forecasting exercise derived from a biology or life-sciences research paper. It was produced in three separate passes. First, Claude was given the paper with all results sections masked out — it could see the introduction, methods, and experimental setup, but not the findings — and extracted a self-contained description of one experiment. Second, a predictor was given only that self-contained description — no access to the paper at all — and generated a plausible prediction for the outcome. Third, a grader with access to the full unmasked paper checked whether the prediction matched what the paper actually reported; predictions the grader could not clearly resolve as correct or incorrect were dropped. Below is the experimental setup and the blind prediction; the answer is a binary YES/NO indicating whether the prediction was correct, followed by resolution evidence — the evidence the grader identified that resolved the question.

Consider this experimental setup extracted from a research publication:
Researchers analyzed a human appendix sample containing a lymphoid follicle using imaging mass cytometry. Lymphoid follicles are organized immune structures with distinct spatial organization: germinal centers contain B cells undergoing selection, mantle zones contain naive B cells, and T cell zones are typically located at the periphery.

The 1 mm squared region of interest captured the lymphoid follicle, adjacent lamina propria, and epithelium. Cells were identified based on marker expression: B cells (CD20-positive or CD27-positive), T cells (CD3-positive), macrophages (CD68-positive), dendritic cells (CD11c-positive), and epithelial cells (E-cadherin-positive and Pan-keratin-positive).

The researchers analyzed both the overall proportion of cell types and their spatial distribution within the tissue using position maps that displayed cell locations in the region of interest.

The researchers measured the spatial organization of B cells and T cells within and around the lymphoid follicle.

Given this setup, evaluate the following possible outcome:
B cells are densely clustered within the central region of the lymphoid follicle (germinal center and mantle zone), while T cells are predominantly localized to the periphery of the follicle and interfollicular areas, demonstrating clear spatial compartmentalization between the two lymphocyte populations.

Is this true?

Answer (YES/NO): NO